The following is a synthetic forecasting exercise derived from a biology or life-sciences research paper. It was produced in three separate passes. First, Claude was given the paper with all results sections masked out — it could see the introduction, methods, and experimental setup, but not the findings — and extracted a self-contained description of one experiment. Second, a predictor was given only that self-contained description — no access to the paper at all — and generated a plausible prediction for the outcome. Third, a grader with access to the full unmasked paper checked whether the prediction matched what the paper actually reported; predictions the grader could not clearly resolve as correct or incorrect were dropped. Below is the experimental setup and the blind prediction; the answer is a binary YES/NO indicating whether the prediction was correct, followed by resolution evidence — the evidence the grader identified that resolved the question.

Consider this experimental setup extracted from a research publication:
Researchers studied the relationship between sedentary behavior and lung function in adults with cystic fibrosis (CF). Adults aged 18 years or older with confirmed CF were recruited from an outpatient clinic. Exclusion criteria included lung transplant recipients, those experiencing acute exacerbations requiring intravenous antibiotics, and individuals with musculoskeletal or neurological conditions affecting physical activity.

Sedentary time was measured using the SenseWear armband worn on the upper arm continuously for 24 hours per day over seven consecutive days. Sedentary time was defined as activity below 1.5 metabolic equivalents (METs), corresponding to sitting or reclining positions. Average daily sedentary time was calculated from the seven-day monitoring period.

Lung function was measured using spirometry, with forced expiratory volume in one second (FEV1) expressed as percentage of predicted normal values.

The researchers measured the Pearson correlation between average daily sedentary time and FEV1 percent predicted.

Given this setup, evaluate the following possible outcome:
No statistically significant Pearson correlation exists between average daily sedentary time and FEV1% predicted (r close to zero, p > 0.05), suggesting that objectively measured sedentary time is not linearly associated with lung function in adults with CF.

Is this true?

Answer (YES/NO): YES